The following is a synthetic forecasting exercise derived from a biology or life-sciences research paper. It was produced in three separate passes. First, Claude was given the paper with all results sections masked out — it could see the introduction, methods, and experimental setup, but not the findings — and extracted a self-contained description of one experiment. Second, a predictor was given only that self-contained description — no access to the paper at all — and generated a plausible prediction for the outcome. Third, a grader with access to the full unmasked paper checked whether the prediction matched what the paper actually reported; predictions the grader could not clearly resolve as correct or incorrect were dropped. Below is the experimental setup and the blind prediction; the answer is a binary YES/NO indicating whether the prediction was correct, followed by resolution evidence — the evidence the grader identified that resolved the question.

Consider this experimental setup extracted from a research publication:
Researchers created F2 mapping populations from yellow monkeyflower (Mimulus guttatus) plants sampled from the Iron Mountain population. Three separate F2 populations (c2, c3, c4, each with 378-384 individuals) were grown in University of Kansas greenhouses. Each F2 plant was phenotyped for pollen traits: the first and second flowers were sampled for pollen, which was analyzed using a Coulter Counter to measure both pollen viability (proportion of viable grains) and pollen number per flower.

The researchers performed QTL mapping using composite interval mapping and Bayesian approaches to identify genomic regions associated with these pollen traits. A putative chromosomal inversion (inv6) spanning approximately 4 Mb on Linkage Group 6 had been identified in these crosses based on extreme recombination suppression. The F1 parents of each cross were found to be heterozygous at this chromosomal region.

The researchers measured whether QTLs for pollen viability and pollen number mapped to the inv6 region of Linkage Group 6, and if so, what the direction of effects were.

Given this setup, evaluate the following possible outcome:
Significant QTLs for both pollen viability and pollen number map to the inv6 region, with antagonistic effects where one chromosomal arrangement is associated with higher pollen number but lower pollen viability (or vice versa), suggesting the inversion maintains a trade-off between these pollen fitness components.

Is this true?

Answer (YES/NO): NO